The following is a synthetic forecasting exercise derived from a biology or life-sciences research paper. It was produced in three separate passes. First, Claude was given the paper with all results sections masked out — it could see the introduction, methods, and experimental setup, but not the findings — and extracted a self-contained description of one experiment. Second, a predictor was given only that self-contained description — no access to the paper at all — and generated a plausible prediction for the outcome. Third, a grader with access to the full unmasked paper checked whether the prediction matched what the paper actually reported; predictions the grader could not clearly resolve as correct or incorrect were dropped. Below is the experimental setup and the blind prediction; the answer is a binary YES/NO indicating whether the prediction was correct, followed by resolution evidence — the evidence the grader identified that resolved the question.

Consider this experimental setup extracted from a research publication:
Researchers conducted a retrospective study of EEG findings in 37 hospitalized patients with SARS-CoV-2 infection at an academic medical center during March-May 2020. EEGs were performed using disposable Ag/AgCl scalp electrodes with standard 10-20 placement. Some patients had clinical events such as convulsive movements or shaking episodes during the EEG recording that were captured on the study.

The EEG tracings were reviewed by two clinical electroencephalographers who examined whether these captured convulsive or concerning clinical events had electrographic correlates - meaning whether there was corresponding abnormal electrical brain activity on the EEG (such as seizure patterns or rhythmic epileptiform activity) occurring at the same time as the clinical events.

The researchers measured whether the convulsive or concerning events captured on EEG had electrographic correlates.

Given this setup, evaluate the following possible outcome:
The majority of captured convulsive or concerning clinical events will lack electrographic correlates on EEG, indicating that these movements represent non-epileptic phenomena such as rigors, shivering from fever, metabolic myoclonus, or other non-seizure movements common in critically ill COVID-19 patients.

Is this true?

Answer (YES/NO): YES